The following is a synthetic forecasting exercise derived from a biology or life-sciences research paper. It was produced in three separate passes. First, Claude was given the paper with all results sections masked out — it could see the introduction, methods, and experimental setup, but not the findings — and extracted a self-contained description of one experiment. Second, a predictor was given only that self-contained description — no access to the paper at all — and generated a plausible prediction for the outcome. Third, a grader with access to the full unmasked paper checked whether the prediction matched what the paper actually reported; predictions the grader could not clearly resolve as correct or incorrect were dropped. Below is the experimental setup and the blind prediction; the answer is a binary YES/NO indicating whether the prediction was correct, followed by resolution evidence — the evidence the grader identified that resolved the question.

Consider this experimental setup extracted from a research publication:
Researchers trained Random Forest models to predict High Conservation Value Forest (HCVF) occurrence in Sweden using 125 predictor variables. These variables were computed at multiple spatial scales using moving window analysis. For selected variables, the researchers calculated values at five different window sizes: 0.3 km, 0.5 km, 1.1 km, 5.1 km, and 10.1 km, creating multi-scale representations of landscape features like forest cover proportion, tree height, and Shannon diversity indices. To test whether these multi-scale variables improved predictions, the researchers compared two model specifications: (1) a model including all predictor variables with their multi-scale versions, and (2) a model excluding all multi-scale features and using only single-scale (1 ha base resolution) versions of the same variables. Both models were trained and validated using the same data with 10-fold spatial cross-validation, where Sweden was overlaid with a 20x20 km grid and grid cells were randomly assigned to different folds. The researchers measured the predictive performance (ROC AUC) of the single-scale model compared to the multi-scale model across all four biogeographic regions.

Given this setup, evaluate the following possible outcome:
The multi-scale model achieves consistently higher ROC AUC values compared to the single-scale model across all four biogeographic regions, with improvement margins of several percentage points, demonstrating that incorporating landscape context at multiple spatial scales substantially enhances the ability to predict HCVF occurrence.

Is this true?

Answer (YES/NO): NO